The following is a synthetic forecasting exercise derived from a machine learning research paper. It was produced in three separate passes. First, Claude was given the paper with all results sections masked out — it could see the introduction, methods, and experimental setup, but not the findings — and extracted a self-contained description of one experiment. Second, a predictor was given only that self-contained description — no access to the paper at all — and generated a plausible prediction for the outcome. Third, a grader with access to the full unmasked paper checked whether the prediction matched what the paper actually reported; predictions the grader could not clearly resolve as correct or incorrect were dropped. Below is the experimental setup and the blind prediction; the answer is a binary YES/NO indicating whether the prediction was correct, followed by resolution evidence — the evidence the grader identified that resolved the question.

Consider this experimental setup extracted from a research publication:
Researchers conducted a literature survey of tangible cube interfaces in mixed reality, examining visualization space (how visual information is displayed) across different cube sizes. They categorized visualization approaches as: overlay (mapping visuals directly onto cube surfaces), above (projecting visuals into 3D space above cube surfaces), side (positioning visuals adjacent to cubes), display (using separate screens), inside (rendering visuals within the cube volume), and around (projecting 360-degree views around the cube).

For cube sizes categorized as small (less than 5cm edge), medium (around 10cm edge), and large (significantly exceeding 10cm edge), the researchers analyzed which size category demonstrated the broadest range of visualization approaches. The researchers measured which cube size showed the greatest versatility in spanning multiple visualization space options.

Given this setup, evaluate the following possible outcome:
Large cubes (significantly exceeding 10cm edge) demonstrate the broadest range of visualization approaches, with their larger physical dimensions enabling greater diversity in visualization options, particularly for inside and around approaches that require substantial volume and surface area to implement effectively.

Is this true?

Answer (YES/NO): NO